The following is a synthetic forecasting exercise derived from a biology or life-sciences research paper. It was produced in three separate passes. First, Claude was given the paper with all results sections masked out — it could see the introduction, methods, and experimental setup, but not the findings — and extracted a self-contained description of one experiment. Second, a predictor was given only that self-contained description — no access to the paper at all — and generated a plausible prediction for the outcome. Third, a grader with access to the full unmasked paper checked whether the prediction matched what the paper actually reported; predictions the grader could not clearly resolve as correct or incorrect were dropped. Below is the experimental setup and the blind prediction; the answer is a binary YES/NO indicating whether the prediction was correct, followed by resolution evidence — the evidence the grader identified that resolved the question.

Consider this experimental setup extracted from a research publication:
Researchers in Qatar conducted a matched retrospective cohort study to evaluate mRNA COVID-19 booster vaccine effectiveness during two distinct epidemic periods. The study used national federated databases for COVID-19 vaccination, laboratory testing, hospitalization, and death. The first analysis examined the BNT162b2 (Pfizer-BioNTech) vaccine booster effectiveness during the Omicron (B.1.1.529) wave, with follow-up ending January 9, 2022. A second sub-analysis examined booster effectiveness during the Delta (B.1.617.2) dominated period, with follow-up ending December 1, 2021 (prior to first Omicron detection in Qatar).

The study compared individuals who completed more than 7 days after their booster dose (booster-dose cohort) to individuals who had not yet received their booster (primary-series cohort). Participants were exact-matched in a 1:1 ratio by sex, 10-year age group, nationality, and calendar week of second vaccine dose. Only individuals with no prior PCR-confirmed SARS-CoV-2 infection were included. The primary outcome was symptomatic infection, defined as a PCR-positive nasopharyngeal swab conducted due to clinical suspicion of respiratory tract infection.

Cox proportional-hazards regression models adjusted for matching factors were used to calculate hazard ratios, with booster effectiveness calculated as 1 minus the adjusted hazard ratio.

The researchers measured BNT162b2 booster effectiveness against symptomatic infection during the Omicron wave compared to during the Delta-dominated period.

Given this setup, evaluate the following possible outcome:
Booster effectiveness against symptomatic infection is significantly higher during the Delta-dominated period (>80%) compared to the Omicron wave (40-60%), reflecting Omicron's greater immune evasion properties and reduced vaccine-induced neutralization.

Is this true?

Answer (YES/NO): YES